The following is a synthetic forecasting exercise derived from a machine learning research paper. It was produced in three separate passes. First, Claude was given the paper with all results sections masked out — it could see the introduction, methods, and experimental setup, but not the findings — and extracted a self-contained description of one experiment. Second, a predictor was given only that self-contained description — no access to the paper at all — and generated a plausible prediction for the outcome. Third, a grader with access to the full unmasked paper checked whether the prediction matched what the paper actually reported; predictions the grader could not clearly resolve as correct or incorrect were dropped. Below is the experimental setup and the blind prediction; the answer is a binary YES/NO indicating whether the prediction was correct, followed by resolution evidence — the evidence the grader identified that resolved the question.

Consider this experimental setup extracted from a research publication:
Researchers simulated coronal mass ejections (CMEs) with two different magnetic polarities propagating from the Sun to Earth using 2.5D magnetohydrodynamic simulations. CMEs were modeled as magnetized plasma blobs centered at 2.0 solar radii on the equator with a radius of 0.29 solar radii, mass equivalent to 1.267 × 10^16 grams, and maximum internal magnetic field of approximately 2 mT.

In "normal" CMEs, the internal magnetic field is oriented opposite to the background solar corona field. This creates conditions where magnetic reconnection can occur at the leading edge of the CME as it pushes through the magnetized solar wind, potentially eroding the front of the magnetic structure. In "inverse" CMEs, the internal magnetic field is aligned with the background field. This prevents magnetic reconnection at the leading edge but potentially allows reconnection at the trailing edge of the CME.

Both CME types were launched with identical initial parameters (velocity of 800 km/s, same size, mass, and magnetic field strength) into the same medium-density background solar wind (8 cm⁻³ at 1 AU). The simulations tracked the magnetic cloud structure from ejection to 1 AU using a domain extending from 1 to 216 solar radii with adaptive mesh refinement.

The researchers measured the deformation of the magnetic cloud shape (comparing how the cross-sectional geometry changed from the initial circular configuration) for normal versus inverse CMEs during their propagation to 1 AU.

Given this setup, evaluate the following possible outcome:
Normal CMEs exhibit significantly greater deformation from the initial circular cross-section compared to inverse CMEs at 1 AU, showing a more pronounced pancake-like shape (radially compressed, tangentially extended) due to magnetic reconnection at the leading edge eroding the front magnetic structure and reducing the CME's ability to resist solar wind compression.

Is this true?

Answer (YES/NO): NO